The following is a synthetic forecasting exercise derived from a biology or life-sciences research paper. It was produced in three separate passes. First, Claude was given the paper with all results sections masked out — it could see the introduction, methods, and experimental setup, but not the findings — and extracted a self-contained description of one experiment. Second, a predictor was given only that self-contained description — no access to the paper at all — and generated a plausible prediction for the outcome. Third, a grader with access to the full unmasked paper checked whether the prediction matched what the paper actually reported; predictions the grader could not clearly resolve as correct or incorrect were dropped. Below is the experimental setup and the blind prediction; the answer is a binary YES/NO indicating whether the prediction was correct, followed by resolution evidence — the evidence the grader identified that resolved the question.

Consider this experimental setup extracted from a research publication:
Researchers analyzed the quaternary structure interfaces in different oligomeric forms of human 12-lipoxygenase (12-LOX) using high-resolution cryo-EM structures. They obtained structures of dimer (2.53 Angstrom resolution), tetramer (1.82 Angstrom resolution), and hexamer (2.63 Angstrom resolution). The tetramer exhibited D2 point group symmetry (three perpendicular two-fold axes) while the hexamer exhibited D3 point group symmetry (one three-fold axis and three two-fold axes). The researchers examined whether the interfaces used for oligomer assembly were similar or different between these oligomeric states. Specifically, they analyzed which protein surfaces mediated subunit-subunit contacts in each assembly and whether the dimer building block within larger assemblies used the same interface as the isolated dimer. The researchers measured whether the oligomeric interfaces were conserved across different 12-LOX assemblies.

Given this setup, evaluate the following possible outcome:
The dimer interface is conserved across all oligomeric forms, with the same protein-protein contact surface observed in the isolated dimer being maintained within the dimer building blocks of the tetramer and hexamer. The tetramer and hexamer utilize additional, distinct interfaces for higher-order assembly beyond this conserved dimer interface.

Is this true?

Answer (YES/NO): NO